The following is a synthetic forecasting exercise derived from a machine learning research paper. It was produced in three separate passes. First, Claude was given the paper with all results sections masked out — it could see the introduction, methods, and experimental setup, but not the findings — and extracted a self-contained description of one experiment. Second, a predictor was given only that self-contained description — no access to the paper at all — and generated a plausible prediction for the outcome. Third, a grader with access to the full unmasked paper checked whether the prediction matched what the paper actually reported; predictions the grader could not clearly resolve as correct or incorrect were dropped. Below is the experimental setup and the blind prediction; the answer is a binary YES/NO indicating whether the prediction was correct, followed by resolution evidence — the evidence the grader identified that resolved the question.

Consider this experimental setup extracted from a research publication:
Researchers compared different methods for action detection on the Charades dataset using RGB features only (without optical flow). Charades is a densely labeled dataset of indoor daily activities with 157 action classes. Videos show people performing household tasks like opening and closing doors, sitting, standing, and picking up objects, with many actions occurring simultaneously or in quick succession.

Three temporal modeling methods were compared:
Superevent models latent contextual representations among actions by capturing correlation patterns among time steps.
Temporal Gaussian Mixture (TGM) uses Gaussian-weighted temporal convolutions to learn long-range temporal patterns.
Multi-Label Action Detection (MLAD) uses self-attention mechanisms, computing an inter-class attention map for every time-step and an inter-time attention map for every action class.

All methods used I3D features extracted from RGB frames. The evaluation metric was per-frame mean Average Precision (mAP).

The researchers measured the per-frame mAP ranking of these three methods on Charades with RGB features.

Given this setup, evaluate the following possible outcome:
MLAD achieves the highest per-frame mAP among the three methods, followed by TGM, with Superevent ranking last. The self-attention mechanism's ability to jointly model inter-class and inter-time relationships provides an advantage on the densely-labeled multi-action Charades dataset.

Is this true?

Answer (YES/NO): NO